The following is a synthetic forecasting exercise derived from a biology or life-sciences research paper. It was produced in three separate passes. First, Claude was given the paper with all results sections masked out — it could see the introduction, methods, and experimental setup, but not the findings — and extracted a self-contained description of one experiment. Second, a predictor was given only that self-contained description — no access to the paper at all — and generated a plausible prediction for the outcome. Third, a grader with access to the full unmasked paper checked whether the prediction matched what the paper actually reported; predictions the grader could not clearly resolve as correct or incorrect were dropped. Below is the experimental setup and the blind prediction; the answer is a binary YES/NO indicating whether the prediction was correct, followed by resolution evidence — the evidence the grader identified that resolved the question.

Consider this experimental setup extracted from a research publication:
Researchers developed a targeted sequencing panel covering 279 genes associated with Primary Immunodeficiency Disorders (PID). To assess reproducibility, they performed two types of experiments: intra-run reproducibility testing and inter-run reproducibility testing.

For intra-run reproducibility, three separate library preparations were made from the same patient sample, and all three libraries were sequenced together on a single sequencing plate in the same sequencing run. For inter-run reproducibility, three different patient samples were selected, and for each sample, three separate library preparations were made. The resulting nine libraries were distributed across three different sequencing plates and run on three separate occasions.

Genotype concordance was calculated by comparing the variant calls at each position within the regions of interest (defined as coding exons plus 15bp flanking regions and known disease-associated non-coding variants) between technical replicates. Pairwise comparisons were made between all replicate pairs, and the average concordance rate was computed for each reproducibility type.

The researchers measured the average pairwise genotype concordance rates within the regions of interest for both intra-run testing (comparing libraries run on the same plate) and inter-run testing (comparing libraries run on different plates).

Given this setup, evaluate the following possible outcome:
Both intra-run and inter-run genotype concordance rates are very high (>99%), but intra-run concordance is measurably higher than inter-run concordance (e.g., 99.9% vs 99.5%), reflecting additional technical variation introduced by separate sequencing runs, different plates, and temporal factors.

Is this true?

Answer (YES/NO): NO